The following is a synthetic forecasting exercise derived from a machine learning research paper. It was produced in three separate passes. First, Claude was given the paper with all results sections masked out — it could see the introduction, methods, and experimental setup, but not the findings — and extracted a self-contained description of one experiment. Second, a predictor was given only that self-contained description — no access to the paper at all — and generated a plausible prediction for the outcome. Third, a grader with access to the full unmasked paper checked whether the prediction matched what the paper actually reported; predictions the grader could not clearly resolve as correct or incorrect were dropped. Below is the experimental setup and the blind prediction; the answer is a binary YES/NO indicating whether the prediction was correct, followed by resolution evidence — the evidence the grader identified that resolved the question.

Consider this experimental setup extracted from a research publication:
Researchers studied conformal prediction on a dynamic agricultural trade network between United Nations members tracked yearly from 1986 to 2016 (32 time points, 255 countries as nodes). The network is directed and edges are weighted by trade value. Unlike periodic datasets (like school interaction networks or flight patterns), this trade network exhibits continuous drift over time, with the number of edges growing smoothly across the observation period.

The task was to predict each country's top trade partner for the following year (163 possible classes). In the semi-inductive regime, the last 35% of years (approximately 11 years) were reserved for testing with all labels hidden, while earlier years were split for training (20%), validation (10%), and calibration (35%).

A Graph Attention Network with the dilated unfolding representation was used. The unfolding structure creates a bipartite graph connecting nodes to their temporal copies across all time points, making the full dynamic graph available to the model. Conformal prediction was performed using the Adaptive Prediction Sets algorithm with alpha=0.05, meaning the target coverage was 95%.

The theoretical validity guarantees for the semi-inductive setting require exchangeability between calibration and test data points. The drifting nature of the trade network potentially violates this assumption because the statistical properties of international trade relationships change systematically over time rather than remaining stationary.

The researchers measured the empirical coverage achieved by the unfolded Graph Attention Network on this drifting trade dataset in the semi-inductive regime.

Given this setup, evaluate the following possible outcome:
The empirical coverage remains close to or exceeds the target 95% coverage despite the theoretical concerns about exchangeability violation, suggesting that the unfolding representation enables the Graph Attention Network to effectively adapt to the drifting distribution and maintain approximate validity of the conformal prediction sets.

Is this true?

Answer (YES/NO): NO